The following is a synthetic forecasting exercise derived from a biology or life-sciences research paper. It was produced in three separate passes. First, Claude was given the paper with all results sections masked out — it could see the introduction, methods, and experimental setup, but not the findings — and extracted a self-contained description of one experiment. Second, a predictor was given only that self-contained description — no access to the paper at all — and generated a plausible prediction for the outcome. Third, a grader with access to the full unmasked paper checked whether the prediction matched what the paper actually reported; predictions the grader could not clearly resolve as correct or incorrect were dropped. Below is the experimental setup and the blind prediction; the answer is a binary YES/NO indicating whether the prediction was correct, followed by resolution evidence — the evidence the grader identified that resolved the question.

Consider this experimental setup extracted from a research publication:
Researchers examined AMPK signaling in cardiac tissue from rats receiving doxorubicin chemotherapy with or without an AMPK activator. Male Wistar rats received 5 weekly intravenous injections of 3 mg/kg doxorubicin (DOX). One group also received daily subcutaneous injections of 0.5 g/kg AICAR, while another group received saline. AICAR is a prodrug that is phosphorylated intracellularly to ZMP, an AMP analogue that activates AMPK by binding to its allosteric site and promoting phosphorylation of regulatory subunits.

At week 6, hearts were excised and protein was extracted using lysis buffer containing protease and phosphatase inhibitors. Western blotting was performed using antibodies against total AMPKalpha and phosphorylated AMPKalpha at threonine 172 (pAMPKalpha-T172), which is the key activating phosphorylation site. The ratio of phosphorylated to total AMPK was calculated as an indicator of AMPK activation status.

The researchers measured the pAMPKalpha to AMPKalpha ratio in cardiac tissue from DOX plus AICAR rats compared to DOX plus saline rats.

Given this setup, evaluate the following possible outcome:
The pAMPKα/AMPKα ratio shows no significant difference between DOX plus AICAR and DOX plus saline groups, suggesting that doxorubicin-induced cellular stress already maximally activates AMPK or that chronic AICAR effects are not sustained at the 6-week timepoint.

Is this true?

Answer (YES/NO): YES